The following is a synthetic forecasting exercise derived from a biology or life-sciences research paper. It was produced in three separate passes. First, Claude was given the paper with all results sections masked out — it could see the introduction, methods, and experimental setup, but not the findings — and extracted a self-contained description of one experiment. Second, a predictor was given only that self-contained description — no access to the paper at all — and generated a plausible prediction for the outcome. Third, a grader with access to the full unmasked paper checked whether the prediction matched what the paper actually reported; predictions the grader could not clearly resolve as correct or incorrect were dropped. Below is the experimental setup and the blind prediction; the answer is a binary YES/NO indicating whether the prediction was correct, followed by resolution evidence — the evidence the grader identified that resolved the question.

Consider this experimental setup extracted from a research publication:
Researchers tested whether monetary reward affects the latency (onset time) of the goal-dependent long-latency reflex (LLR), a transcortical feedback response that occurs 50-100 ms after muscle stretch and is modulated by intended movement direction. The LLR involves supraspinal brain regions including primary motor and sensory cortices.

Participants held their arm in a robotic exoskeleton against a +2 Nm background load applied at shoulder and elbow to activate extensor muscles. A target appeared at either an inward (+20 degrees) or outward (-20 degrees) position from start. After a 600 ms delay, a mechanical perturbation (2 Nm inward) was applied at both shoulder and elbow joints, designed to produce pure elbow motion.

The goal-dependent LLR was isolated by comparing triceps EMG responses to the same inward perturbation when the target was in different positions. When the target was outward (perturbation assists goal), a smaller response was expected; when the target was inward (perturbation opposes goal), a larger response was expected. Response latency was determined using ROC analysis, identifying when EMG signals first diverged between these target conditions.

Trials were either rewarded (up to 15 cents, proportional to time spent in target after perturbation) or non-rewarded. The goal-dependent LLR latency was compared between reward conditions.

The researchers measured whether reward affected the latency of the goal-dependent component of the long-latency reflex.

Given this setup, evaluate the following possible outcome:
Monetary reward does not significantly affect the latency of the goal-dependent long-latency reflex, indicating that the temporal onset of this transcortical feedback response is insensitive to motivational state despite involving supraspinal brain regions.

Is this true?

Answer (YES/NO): YES